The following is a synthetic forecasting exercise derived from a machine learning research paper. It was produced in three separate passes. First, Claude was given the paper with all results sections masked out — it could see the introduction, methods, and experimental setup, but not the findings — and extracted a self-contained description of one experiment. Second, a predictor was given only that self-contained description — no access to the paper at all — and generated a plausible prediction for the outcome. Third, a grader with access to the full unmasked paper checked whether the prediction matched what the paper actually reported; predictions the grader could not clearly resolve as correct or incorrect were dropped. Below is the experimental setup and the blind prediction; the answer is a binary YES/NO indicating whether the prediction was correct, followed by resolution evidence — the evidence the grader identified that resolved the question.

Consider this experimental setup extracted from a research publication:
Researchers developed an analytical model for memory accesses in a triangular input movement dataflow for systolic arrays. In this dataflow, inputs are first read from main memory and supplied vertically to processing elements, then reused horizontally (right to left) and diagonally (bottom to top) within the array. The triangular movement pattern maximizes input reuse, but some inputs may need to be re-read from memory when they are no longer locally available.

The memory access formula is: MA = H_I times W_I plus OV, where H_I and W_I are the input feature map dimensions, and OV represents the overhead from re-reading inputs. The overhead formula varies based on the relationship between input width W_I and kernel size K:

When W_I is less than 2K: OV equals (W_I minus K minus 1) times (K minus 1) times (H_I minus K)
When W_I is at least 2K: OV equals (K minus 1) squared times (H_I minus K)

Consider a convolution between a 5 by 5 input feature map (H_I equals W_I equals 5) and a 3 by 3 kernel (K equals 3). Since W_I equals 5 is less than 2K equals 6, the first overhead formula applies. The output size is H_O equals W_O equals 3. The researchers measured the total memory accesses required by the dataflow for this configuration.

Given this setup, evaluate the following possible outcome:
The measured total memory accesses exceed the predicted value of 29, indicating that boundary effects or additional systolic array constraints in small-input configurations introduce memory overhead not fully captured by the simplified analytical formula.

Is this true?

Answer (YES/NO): NO